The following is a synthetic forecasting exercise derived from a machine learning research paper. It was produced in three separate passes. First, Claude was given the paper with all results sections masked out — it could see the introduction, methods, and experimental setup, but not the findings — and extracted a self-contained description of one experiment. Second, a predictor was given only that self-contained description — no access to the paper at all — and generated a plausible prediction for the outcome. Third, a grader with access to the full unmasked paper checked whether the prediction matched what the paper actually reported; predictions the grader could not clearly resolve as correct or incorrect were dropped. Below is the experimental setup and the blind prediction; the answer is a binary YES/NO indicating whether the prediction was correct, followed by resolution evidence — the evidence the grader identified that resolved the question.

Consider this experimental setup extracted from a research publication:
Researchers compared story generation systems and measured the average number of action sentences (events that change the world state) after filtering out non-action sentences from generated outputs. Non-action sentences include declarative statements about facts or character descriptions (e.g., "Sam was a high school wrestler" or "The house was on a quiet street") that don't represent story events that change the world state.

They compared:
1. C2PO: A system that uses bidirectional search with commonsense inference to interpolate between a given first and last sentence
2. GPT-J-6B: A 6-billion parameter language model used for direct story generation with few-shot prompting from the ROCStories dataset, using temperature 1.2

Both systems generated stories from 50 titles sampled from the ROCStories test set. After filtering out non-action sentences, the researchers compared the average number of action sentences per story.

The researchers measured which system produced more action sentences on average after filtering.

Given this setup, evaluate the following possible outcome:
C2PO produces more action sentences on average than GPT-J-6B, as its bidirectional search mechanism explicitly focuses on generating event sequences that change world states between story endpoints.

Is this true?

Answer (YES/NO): YES